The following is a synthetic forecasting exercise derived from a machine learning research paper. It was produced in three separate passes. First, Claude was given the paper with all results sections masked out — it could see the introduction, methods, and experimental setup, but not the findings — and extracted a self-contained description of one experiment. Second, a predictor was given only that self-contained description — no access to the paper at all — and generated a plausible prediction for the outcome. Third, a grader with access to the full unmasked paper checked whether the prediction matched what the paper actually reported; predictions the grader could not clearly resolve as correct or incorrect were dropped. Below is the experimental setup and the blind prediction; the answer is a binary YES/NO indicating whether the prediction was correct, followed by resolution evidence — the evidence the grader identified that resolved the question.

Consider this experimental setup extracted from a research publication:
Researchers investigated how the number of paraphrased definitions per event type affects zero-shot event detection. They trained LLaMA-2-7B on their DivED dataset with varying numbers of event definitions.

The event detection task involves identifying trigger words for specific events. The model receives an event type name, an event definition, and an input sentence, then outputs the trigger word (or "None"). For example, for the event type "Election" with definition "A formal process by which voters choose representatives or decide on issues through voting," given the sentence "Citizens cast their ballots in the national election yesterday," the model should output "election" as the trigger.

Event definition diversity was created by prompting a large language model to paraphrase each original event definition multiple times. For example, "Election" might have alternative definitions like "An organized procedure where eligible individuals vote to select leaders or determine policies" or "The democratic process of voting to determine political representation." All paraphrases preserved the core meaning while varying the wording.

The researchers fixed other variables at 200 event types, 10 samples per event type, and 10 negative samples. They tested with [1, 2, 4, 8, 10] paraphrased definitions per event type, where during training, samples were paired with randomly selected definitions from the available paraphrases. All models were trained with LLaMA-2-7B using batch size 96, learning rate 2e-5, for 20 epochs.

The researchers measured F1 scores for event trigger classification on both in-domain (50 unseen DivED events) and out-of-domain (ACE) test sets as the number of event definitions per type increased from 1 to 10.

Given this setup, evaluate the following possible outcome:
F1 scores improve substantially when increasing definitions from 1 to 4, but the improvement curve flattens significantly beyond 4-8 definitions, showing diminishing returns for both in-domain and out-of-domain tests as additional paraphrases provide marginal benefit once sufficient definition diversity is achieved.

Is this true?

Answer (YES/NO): NO